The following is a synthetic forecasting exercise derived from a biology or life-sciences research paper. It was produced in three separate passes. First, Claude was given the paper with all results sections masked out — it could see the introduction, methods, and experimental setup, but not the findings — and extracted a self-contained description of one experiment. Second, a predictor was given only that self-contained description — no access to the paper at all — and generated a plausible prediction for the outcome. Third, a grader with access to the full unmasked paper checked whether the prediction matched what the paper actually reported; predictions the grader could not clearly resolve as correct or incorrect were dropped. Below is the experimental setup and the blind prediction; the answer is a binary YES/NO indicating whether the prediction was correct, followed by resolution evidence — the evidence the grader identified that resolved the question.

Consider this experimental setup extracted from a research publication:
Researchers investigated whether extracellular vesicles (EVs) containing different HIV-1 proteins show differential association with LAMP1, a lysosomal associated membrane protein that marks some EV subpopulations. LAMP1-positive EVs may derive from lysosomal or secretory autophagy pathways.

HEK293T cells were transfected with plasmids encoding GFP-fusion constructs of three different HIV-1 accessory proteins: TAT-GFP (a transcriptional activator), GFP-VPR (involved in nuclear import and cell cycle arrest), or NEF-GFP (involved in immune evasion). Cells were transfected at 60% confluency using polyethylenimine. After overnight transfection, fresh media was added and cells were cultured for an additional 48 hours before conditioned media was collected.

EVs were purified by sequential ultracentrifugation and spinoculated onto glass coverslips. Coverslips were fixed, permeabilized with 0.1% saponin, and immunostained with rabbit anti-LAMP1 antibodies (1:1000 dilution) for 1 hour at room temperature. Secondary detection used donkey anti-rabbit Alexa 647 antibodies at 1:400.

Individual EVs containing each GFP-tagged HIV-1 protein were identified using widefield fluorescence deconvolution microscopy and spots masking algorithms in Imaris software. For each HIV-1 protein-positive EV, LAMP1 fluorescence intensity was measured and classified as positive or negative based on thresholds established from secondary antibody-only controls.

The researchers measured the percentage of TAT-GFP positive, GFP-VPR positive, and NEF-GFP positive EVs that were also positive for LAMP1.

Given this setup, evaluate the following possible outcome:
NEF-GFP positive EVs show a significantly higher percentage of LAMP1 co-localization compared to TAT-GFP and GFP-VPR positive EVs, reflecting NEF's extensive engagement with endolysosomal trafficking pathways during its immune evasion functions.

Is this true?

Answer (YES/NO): NO